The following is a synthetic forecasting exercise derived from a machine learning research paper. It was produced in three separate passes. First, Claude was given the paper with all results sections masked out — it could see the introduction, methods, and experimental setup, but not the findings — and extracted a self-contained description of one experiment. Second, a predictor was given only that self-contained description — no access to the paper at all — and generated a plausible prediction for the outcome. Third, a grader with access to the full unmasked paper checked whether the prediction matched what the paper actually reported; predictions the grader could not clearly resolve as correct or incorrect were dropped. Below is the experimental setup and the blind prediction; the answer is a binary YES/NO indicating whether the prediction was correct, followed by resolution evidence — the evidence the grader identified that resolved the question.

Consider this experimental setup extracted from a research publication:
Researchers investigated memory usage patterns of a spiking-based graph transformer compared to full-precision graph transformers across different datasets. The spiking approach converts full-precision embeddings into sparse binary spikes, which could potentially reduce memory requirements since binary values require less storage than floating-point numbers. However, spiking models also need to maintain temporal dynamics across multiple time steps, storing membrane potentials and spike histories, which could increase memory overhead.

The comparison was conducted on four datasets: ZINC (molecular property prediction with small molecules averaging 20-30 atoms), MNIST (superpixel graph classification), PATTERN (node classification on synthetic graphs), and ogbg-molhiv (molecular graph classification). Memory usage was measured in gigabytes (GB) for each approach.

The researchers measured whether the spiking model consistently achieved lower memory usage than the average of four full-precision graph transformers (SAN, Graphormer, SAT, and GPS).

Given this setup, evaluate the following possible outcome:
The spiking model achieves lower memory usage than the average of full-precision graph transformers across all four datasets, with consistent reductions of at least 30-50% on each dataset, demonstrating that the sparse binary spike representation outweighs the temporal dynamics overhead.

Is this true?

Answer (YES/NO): NO